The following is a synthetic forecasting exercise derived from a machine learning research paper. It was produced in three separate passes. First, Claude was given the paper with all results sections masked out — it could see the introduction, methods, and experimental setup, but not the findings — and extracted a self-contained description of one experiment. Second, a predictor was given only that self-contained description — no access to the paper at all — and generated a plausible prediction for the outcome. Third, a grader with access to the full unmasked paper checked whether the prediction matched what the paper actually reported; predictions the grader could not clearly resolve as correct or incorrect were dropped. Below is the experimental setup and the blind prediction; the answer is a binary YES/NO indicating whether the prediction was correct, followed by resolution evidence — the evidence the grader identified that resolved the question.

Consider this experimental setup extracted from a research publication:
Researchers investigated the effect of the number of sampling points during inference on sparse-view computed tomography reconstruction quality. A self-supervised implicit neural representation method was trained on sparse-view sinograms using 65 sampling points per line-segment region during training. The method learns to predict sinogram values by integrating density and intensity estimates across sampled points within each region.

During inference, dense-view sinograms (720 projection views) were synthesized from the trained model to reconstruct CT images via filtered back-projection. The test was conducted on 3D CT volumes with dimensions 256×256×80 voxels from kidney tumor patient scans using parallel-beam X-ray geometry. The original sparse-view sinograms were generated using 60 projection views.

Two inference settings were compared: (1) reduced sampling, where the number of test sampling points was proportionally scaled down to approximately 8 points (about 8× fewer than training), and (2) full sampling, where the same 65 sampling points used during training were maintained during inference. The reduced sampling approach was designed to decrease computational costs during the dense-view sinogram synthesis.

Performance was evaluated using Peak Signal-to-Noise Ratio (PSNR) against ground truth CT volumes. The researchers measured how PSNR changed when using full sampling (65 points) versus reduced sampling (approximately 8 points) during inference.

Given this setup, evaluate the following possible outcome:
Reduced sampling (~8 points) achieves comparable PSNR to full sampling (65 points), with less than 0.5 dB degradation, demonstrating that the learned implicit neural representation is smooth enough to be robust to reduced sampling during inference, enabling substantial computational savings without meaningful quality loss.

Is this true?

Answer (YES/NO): YES